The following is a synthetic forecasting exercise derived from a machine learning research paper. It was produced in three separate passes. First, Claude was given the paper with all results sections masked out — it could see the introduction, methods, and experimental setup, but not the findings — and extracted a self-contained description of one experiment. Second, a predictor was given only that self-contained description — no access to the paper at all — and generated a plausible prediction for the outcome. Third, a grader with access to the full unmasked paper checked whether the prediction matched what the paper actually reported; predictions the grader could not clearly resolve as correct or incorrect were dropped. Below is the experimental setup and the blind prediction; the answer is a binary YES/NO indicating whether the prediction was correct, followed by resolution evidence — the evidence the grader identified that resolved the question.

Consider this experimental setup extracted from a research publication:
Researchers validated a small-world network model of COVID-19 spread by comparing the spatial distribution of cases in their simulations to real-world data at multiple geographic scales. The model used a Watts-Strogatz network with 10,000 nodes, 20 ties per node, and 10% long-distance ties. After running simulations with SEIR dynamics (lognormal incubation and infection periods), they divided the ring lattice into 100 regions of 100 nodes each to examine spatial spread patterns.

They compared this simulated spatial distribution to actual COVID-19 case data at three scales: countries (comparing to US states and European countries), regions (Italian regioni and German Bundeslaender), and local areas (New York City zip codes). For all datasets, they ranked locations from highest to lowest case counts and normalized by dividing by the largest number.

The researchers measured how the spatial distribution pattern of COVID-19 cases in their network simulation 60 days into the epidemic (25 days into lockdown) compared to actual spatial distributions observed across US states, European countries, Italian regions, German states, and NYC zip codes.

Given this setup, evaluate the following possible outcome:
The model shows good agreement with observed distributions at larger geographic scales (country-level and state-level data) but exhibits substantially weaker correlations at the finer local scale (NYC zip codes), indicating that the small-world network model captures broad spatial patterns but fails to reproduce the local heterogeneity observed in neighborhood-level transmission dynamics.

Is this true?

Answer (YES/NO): NO